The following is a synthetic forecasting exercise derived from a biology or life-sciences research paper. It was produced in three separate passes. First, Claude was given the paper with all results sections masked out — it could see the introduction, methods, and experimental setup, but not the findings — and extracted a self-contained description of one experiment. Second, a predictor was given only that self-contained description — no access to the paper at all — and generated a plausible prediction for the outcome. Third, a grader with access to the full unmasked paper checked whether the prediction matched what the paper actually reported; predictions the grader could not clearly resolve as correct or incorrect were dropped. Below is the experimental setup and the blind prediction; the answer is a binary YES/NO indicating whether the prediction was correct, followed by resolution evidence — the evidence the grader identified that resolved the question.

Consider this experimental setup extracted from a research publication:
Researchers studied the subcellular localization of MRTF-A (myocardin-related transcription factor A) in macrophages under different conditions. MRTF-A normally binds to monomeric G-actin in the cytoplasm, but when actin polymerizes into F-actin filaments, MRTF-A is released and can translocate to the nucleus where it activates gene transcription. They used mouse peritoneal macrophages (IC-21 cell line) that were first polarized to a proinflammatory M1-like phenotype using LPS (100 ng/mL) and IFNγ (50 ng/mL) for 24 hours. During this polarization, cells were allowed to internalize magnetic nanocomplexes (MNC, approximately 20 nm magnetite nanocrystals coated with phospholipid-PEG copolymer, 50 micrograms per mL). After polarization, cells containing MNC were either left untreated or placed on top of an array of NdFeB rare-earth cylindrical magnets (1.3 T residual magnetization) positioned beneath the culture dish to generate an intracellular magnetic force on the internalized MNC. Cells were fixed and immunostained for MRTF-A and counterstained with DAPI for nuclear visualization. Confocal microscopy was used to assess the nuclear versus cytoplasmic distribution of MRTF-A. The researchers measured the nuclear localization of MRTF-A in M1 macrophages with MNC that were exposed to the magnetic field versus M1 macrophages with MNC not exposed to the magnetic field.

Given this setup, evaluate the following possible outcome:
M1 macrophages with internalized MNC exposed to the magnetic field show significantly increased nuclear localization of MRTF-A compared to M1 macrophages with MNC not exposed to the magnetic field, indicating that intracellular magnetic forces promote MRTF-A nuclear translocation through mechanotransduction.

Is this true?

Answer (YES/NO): NO